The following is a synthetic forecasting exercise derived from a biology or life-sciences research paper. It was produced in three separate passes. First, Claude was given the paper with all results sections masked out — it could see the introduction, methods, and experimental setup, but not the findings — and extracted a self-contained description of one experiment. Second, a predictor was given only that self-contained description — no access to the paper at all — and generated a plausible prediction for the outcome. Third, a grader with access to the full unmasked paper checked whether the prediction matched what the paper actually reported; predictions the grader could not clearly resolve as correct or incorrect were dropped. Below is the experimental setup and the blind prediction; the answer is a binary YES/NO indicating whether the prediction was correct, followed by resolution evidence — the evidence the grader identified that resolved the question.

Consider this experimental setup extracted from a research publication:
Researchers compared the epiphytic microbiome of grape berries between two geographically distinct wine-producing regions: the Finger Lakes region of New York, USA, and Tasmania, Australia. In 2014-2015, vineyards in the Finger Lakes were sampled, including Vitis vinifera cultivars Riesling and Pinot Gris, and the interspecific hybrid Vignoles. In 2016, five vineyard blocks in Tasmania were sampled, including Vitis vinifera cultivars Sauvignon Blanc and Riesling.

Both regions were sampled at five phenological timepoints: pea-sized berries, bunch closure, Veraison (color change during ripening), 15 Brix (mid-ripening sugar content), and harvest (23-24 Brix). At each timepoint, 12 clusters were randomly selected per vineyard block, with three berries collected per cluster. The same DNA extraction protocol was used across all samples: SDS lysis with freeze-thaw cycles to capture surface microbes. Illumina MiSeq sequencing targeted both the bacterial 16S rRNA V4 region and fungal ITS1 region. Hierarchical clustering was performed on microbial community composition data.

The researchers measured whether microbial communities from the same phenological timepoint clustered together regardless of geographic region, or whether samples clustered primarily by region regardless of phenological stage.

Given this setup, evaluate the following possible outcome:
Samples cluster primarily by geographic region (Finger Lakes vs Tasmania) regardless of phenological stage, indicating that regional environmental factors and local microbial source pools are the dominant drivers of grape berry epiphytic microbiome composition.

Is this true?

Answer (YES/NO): NO